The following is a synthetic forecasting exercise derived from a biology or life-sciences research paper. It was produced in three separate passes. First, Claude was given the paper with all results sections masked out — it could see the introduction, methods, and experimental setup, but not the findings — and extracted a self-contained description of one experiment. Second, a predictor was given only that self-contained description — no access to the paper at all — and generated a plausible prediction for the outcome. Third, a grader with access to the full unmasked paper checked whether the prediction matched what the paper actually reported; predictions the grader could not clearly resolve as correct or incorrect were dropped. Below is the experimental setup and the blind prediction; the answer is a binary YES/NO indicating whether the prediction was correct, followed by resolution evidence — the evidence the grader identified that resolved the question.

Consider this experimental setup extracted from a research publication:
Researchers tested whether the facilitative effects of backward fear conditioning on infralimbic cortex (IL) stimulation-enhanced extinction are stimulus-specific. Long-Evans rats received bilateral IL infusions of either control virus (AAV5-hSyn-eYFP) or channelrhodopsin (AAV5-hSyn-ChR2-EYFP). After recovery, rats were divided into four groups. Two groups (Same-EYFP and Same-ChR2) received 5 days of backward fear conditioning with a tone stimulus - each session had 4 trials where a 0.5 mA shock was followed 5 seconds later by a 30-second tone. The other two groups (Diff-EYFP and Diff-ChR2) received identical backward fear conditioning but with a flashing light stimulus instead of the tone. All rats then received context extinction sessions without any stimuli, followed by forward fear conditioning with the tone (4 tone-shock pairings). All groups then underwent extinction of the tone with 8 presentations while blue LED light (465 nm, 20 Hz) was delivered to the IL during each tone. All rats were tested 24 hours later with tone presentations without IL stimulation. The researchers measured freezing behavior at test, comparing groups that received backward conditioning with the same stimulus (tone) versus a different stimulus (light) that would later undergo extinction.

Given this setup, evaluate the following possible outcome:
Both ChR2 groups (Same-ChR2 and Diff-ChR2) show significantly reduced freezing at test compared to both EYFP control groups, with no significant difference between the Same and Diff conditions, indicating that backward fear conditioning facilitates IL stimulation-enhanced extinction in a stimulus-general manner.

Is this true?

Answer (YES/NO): NO